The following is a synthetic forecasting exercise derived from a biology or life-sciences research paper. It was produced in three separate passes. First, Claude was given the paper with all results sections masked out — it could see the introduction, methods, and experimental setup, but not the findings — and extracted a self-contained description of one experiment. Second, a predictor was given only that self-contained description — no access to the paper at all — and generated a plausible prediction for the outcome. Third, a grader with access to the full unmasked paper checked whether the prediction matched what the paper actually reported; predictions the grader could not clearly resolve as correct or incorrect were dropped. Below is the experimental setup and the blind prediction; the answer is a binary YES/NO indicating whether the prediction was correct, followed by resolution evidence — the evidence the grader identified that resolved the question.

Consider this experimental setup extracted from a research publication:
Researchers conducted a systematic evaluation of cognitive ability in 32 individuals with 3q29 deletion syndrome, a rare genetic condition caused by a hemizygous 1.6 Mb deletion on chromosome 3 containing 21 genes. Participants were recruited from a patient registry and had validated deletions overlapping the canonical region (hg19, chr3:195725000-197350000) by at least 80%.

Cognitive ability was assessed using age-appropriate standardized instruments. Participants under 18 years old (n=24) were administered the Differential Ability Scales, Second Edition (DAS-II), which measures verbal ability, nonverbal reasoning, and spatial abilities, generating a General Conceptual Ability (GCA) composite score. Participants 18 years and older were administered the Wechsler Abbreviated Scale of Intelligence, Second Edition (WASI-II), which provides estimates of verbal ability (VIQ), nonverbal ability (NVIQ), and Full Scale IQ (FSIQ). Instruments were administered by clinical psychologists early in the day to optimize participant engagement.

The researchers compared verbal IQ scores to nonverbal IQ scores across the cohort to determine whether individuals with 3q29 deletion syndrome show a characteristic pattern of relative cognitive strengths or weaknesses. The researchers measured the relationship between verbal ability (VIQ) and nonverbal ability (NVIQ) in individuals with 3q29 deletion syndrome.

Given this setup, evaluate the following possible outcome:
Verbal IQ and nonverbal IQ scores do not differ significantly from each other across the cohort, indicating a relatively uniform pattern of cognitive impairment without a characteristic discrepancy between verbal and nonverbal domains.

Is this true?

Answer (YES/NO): NO